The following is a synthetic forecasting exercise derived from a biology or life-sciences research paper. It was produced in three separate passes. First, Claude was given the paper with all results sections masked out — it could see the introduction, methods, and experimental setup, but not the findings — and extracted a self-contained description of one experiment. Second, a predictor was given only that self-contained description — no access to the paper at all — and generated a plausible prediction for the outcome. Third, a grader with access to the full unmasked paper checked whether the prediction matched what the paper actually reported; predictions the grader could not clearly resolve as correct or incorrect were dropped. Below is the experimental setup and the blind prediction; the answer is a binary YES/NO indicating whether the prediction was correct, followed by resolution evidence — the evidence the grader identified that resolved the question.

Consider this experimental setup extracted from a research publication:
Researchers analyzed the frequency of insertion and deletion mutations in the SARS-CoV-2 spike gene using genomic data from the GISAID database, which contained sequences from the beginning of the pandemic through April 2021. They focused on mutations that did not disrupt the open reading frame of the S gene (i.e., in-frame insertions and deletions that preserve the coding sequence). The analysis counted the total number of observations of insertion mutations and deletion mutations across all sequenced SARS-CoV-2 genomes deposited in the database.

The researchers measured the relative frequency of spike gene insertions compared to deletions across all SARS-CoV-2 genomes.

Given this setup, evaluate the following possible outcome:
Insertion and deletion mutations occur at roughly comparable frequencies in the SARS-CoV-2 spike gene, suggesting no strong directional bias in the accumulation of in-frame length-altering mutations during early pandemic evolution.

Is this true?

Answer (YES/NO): NO